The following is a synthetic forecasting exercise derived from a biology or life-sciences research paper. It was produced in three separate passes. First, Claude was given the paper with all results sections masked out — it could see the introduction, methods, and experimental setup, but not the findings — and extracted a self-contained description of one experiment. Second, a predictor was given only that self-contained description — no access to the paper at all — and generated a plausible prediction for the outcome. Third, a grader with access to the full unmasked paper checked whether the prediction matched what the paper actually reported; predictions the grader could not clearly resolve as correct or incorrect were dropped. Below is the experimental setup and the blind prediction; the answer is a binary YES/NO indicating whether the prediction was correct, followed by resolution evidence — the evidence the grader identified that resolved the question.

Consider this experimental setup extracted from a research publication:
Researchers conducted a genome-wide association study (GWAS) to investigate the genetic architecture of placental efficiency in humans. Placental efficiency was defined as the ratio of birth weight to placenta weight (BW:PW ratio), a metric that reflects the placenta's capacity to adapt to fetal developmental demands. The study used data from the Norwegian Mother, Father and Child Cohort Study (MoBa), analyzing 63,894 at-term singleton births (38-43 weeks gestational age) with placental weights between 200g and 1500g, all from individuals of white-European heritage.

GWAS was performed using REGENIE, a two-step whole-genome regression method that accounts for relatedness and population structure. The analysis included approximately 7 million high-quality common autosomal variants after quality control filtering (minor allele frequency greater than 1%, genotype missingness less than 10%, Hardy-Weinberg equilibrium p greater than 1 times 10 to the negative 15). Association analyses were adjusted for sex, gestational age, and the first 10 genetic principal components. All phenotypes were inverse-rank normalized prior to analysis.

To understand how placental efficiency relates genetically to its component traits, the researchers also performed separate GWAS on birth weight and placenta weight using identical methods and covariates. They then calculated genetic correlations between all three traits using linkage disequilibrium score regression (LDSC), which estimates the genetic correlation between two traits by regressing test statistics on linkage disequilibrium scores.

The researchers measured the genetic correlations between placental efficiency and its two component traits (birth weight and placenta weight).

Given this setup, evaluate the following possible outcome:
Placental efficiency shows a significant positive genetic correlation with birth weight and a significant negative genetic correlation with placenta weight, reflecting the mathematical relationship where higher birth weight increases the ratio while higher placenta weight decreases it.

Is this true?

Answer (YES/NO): NO